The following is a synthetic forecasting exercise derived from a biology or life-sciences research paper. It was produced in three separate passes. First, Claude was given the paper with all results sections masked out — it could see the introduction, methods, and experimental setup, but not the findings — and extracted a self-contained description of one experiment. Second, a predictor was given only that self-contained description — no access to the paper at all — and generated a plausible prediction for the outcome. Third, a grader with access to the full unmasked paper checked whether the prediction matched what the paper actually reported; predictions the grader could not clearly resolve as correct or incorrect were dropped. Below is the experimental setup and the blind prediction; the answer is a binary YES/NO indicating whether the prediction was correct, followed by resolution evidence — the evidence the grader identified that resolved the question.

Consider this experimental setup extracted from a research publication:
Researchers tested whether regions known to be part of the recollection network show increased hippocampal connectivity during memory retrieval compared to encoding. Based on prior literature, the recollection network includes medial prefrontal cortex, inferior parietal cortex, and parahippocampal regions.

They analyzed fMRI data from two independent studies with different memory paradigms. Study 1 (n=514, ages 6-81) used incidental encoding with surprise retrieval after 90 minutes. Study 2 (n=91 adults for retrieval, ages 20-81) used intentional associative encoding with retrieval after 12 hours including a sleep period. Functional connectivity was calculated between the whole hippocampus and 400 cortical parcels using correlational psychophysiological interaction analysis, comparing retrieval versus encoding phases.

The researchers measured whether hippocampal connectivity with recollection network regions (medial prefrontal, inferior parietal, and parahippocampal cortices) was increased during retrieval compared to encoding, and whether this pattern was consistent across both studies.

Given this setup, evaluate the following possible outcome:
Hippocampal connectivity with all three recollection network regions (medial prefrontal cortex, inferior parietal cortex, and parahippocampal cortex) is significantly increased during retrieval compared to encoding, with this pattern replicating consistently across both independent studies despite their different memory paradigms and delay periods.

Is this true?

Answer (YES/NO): YES